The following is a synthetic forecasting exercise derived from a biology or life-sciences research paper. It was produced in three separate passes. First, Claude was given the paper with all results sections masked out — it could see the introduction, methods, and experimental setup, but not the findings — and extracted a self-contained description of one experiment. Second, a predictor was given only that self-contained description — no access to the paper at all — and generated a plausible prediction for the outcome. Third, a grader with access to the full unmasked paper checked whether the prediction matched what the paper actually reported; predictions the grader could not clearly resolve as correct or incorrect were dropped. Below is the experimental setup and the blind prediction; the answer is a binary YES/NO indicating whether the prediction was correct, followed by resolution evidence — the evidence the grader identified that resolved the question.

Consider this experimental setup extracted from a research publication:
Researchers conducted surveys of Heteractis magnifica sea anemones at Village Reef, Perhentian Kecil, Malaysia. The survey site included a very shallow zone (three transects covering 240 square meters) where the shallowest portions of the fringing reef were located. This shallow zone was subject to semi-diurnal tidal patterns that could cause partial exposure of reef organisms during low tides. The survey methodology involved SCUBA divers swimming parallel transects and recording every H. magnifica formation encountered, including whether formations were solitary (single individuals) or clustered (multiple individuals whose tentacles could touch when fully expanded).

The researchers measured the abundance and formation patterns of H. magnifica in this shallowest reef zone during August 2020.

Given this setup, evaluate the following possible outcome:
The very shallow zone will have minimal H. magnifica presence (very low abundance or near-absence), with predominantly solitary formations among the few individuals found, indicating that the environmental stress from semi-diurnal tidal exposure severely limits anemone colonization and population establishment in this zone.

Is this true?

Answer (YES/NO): YES